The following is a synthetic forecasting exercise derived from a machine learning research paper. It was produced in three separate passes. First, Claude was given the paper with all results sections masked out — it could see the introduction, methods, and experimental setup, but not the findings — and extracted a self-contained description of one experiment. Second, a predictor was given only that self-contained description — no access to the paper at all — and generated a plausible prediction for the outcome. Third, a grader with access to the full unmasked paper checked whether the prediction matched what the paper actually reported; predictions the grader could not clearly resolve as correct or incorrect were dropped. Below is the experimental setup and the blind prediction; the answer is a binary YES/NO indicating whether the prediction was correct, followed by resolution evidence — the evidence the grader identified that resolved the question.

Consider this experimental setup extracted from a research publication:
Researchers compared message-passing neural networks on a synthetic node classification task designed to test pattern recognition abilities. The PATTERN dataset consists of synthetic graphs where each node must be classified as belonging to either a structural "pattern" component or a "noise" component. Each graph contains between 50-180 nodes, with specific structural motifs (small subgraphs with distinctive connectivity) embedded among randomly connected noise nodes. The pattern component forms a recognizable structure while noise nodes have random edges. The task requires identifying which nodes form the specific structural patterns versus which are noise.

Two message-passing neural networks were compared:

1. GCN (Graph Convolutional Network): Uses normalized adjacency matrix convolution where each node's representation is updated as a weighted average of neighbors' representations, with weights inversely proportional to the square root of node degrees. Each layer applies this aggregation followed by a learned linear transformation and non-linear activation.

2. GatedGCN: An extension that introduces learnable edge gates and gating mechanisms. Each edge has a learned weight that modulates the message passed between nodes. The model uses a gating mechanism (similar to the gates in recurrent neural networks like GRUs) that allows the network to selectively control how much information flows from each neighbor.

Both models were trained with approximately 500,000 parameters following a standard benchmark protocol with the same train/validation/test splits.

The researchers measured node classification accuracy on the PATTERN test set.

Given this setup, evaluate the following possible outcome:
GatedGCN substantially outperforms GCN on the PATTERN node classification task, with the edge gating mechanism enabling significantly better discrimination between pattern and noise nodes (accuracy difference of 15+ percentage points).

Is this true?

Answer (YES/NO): NO